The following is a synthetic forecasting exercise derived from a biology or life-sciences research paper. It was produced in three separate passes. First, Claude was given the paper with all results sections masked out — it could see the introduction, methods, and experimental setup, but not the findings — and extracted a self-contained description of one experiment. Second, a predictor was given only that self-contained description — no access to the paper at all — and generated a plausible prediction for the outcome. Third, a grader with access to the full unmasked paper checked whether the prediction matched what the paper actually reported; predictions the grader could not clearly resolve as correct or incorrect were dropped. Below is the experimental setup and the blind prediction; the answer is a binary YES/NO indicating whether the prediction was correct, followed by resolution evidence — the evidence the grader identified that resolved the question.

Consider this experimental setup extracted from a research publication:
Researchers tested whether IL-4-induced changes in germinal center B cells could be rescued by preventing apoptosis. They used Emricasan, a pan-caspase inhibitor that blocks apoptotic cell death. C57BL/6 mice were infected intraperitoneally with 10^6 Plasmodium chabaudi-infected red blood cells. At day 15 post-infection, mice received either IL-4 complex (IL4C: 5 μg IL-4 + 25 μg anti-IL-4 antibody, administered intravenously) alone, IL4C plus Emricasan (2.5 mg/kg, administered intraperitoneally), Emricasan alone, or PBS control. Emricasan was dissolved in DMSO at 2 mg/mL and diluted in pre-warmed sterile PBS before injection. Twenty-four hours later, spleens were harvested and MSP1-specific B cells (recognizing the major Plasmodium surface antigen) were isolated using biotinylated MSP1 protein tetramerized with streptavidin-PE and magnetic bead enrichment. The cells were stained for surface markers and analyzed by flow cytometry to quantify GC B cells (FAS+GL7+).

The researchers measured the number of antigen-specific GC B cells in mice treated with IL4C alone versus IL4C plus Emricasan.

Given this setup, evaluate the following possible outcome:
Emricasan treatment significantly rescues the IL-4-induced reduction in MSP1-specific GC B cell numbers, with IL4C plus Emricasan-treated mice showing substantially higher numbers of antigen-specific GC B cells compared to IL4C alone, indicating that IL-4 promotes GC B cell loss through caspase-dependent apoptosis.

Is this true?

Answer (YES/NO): YES